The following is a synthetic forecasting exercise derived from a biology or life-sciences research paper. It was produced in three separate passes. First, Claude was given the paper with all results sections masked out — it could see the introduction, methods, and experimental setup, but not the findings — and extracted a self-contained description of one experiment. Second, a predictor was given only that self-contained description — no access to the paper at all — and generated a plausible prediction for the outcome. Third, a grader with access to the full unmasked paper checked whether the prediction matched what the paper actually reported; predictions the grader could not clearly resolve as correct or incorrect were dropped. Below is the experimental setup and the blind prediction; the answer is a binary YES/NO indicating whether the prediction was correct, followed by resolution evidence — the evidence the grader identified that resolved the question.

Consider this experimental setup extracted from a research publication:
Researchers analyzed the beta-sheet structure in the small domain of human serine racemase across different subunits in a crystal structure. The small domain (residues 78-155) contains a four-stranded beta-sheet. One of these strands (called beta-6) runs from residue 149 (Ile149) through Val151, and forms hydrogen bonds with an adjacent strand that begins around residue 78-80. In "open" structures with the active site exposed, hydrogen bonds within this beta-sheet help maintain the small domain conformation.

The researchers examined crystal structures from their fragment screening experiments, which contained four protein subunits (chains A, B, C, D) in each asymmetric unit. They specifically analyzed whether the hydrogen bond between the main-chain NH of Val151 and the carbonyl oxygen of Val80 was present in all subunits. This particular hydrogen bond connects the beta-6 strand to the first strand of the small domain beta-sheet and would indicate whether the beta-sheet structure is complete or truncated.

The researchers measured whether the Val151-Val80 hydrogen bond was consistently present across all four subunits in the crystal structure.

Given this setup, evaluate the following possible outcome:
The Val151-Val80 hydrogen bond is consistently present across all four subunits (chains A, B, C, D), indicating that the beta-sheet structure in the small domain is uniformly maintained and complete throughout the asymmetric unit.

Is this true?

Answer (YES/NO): NO